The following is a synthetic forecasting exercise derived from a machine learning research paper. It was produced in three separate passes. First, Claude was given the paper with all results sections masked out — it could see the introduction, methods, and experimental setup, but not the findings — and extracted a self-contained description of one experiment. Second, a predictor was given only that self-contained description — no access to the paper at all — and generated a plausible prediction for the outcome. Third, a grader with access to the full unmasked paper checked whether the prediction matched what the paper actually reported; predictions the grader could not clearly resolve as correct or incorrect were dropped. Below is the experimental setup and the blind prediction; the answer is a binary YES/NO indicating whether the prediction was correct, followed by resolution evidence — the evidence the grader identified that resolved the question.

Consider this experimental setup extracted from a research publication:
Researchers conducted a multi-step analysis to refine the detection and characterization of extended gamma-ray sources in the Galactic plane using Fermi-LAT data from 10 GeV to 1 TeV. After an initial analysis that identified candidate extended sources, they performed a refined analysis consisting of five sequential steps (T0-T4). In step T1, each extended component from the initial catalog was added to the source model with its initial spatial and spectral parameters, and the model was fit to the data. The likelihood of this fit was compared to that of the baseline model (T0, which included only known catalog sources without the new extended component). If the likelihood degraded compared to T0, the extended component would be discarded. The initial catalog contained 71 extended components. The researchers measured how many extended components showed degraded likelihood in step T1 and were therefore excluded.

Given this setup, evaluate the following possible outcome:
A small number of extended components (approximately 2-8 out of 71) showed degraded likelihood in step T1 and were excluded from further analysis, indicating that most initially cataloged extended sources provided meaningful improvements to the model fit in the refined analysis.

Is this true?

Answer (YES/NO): YES